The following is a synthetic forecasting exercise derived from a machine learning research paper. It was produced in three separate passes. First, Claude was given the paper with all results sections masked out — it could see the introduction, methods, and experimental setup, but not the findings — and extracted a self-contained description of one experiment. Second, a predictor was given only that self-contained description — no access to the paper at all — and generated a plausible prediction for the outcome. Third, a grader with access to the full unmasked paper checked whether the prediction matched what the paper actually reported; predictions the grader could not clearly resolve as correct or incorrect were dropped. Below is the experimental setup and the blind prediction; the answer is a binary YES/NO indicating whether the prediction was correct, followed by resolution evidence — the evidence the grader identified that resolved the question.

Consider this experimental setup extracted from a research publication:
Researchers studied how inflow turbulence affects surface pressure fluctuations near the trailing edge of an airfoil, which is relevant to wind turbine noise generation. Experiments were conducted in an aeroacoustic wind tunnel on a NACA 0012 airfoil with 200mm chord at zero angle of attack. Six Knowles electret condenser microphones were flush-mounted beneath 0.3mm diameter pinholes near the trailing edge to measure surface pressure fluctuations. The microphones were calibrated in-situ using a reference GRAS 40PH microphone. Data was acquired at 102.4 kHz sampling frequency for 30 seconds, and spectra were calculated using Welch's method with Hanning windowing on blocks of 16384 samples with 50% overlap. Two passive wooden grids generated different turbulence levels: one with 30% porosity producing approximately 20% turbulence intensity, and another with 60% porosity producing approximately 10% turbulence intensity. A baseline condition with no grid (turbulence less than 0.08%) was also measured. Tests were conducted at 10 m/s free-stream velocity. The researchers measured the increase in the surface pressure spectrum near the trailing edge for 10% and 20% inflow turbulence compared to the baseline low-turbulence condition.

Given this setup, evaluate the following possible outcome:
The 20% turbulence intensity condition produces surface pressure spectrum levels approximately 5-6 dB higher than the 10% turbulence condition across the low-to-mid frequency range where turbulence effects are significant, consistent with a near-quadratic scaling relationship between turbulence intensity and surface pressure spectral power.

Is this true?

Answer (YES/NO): NO